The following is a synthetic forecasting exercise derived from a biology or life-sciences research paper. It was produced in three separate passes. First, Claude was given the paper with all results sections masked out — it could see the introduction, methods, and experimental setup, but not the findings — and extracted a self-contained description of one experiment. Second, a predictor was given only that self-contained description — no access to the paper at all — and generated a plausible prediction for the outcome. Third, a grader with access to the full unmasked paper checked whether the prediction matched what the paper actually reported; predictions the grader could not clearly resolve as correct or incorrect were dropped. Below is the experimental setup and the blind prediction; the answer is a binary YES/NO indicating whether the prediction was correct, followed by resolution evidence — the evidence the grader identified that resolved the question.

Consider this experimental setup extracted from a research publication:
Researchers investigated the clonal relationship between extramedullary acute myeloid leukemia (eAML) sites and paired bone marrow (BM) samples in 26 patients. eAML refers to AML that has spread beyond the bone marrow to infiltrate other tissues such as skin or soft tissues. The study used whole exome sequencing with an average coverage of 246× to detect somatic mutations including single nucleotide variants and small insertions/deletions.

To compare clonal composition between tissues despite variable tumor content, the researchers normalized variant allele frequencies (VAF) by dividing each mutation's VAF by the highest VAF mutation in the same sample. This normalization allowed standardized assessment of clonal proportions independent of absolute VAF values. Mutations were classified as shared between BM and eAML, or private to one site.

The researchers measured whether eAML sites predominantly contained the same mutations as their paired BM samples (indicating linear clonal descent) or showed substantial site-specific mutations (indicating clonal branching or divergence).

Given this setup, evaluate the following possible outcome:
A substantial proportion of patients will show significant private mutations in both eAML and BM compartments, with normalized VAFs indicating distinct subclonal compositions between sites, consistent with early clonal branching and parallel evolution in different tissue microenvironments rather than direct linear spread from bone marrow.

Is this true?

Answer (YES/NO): YES